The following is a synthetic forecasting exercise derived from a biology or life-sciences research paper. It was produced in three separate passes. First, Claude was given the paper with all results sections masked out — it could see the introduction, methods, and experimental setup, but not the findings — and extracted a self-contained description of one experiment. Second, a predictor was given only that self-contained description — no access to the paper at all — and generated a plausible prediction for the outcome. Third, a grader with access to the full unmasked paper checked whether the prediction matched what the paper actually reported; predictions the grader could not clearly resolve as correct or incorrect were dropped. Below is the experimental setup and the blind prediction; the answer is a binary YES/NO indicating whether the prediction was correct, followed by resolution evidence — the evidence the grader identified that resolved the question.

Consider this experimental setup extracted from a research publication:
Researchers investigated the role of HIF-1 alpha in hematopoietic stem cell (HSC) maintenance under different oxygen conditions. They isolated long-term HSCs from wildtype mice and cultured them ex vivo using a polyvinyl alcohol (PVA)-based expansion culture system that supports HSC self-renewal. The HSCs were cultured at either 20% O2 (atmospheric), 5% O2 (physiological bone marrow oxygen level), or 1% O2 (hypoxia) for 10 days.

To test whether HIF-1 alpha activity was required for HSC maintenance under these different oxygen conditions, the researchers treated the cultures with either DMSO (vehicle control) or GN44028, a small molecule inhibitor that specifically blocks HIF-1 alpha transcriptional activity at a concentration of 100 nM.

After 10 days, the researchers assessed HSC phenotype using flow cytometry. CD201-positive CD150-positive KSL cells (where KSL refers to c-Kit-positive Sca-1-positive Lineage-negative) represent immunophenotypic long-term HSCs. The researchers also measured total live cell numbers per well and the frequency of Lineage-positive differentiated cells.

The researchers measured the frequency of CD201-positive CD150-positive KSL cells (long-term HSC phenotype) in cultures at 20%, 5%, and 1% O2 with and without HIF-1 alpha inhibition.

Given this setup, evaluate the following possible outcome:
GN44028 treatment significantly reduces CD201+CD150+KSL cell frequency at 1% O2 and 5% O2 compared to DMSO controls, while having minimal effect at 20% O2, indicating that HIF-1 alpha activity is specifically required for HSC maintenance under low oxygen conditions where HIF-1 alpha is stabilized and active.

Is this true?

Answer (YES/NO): NO